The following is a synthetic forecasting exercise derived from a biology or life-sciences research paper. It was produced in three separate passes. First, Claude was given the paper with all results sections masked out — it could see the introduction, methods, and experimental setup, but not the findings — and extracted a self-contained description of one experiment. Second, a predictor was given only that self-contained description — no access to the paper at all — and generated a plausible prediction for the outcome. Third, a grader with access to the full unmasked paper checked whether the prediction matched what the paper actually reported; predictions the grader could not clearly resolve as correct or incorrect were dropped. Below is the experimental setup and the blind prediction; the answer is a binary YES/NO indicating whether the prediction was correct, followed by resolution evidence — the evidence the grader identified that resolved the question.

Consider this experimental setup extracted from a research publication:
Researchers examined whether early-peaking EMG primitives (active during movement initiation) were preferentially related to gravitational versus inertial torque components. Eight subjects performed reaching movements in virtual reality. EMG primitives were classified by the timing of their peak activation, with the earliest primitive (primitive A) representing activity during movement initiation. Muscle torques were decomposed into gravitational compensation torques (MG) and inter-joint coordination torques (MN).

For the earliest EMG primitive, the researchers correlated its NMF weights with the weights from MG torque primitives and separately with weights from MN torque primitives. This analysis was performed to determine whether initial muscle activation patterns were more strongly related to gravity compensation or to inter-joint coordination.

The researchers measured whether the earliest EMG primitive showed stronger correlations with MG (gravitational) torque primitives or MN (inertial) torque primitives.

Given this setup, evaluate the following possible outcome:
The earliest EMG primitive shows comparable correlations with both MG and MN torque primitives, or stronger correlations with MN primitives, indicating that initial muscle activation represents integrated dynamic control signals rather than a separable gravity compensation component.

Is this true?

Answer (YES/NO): YES